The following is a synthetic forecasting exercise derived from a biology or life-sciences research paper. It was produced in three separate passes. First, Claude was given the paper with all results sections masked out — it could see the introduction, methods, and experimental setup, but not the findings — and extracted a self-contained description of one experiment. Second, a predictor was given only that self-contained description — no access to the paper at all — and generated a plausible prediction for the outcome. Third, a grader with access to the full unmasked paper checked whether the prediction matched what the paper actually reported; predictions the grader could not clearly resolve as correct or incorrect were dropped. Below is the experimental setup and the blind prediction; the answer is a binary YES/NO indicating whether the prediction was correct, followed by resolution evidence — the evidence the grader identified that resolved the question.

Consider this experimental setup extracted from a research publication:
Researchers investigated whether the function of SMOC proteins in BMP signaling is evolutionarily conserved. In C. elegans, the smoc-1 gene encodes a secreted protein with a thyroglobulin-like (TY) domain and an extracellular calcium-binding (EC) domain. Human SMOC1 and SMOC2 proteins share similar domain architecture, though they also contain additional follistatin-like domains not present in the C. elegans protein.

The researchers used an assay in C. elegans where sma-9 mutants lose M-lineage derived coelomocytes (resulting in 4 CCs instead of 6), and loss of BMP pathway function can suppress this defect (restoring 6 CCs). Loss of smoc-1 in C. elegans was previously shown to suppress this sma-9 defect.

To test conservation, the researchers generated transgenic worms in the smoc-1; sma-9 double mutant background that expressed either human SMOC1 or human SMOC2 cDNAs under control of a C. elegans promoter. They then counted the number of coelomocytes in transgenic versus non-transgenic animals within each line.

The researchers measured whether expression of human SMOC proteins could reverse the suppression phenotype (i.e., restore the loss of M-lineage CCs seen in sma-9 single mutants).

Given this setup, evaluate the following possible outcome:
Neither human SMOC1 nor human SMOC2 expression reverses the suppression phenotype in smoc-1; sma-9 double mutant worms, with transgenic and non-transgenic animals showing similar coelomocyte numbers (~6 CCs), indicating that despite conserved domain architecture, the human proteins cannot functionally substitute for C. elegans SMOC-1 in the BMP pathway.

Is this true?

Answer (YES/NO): NO